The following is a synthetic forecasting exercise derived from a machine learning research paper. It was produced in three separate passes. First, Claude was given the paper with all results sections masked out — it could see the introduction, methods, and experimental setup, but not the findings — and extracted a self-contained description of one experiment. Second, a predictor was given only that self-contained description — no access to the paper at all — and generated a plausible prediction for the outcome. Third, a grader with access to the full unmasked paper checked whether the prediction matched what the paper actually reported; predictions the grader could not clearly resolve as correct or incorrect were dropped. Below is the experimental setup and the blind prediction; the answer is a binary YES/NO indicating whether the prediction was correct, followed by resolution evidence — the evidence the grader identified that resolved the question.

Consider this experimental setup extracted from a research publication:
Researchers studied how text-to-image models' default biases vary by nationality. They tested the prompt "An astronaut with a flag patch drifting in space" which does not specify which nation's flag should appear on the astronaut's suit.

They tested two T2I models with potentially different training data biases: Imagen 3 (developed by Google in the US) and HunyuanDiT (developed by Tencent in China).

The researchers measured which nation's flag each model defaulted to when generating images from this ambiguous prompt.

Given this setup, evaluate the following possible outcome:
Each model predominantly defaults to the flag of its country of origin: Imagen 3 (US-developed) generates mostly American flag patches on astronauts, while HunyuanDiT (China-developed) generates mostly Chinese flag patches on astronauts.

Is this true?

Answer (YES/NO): YES